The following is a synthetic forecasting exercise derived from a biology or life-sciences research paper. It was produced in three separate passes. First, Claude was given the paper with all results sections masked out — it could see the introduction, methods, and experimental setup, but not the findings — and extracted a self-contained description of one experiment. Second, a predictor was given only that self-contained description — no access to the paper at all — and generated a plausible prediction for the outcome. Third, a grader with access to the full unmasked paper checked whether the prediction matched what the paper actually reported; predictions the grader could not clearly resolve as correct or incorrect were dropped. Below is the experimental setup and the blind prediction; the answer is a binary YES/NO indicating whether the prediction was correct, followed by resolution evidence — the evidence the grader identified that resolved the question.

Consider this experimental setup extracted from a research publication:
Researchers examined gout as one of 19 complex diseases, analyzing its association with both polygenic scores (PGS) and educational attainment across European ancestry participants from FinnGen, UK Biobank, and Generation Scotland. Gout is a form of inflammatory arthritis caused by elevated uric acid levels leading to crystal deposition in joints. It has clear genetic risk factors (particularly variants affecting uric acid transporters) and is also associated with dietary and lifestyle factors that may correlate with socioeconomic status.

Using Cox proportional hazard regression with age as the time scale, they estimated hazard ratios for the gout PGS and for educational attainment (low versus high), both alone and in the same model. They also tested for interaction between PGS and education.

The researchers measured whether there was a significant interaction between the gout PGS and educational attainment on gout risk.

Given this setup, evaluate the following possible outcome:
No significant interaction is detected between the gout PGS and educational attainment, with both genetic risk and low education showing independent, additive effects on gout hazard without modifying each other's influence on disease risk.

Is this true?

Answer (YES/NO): YES